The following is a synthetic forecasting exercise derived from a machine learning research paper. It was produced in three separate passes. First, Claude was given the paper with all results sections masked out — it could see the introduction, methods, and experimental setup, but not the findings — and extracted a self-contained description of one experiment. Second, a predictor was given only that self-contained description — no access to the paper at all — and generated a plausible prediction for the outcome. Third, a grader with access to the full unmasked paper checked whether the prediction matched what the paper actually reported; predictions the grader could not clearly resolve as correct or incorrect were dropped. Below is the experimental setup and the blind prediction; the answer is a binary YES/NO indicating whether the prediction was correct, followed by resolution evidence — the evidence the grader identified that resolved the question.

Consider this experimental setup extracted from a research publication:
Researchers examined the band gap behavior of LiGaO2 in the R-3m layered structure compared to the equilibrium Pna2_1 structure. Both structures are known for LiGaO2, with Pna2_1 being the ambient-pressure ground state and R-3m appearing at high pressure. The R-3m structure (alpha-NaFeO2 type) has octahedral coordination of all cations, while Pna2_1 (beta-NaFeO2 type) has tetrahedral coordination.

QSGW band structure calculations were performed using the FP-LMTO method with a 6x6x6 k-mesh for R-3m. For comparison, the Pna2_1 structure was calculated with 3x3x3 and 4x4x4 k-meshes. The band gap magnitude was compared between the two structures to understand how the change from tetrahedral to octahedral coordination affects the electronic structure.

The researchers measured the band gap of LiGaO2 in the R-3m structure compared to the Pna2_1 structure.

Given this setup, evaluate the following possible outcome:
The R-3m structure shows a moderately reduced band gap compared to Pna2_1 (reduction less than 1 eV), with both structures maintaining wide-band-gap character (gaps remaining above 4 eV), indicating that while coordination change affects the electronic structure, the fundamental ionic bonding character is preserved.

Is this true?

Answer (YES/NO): YES